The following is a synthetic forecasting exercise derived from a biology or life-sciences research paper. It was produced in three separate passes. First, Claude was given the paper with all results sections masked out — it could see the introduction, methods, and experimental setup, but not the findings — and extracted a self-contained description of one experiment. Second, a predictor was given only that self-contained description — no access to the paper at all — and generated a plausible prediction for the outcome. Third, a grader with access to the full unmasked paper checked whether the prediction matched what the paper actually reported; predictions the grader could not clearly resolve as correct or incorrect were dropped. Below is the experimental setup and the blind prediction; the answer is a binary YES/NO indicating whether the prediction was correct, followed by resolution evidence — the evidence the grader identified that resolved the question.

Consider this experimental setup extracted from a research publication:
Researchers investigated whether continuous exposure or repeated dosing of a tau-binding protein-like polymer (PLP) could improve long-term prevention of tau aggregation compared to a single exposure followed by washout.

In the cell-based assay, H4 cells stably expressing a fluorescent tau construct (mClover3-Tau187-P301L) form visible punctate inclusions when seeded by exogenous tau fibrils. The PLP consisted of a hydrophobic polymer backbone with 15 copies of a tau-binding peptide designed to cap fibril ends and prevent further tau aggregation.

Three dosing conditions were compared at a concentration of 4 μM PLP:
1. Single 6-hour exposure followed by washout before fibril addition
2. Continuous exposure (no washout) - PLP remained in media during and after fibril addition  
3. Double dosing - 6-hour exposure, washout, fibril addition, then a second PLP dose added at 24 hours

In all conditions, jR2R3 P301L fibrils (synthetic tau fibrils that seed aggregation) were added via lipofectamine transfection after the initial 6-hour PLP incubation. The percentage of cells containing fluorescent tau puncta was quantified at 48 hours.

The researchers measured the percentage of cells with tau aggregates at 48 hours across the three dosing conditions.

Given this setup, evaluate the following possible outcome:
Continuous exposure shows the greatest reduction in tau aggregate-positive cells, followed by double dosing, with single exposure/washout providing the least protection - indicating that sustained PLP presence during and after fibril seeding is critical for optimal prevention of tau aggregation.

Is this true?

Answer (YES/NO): NO